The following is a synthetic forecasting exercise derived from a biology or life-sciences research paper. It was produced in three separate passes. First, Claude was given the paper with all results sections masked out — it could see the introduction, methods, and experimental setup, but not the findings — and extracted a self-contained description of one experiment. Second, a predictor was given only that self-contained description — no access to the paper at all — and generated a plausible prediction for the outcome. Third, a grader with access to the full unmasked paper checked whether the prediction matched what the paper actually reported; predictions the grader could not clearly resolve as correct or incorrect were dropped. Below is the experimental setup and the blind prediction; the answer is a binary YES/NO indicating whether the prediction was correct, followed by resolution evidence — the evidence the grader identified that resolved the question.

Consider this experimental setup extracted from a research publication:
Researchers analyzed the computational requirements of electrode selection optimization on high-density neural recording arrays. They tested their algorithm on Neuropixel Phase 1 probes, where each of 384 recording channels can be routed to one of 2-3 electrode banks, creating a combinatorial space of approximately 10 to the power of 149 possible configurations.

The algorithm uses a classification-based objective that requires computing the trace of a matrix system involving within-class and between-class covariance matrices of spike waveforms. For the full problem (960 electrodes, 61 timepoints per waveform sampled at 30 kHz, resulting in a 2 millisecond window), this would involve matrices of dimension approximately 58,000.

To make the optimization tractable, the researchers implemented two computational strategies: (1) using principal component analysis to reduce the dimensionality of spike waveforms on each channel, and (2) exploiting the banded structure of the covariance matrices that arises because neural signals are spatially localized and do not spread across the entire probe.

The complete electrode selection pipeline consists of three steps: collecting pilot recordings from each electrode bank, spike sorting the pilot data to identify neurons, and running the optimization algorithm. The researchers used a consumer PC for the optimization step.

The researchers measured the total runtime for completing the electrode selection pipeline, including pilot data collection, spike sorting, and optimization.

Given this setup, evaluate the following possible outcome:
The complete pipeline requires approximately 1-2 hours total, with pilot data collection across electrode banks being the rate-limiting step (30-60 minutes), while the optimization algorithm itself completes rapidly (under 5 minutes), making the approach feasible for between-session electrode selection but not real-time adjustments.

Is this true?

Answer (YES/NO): NO